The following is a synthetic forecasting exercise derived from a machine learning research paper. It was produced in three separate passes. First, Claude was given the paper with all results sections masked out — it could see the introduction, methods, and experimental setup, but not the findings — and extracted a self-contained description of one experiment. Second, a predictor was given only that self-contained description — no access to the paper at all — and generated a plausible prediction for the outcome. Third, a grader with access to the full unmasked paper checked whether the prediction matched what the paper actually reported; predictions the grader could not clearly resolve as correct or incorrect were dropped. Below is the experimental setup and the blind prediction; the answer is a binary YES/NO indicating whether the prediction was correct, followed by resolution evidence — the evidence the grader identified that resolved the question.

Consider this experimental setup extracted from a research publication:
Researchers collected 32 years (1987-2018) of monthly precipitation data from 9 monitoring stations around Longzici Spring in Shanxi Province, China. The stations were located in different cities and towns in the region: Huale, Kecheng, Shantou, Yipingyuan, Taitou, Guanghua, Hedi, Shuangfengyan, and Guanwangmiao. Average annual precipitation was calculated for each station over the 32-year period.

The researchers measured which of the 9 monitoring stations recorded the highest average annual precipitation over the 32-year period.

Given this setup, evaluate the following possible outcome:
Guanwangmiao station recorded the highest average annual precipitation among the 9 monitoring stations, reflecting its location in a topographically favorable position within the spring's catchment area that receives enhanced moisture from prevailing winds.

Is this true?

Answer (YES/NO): YES